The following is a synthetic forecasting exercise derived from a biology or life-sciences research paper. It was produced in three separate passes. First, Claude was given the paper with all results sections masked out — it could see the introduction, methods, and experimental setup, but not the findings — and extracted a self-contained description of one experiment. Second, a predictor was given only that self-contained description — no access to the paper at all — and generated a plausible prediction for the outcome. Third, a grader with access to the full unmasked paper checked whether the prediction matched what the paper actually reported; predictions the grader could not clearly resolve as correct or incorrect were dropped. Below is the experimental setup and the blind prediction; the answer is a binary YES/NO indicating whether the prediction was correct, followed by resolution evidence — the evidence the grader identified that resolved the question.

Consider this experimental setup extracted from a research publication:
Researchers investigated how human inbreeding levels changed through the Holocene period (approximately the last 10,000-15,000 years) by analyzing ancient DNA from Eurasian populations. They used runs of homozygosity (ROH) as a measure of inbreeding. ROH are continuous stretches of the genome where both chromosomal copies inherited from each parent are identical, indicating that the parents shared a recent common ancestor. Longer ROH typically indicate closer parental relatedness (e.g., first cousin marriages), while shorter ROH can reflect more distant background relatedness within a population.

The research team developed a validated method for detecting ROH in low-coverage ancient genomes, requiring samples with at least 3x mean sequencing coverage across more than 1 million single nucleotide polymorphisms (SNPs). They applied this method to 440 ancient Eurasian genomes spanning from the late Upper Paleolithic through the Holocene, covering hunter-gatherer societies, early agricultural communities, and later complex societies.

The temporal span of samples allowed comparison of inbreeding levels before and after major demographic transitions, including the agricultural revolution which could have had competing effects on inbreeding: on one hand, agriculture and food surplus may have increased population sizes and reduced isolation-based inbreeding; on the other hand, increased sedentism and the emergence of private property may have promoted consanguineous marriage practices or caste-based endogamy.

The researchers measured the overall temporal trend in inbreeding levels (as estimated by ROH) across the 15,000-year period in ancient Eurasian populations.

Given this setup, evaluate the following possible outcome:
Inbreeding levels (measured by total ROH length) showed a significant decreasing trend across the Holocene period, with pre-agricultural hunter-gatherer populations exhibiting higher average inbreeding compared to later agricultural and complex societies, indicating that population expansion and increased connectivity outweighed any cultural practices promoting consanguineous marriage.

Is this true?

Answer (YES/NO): YES